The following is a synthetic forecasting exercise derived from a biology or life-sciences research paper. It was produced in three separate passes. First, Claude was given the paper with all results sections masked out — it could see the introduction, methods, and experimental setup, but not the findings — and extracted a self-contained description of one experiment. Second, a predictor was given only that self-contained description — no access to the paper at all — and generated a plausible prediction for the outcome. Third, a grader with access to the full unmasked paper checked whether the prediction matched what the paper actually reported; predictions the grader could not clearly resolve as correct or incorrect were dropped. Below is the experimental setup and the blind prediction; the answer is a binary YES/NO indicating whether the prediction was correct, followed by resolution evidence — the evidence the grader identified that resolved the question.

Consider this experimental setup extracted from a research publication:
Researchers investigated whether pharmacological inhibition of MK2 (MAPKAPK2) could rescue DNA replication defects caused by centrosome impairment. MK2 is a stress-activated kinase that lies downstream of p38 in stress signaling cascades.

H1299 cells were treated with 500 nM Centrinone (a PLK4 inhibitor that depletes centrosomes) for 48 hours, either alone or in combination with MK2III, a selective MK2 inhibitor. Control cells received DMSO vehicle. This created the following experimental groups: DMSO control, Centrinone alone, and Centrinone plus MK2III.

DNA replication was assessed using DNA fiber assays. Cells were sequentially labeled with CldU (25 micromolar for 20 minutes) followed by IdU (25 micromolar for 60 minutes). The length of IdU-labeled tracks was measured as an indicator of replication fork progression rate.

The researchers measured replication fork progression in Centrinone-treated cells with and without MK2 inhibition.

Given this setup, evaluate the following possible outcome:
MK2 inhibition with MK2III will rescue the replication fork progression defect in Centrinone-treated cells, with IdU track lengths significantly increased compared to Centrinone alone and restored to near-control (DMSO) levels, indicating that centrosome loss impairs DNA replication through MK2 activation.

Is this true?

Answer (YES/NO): YES